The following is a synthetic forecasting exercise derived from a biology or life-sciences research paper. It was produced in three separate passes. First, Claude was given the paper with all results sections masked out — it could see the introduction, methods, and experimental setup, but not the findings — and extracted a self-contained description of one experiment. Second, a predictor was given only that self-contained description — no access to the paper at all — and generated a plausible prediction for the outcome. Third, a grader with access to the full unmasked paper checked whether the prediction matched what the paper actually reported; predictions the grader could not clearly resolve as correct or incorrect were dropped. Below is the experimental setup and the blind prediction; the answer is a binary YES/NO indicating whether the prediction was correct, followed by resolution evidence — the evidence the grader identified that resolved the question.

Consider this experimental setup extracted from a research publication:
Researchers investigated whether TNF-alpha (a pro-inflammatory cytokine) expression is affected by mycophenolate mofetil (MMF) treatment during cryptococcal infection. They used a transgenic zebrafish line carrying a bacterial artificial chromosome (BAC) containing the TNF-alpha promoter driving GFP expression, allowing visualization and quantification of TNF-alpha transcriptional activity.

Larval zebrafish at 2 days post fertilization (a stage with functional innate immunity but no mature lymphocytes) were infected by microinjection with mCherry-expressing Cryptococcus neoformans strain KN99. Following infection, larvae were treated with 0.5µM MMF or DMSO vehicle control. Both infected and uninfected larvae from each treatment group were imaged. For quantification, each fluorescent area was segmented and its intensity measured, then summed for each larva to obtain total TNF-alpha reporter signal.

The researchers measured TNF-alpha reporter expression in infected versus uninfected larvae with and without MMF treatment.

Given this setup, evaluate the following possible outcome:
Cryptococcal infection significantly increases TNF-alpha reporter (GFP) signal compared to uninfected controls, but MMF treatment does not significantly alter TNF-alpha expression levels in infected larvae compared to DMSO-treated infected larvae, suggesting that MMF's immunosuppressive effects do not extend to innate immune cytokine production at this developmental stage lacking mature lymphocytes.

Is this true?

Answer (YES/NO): YES